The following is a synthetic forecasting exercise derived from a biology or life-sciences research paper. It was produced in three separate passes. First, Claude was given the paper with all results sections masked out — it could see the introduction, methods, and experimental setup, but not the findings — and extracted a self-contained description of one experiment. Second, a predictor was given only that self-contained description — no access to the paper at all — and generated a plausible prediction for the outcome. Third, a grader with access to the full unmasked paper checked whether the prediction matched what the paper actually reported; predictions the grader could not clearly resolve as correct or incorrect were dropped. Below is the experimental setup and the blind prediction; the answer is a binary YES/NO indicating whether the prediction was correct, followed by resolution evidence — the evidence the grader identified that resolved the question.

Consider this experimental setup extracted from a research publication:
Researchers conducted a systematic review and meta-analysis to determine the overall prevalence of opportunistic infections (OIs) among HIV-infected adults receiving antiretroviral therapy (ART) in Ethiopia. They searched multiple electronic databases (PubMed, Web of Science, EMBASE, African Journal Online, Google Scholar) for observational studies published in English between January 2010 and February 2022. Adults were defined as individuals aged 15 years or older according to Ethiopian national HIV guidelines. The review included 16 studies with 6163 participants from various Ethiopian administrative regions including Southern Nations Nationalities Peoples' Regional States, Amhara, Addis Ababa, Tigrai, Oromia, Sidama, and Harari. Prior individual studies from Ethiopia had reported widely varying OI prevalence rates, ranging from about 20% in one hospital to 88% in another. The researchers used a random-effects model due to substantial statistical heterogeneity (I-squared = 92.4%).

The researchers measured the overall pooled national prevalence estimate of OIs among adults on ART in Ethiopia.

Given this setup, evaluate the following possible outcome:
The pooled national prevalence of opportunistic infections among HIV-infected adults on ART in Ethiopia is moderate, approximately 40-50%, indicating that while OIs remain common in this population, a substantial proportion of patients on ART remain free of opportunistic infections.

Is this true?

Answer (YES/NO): YES